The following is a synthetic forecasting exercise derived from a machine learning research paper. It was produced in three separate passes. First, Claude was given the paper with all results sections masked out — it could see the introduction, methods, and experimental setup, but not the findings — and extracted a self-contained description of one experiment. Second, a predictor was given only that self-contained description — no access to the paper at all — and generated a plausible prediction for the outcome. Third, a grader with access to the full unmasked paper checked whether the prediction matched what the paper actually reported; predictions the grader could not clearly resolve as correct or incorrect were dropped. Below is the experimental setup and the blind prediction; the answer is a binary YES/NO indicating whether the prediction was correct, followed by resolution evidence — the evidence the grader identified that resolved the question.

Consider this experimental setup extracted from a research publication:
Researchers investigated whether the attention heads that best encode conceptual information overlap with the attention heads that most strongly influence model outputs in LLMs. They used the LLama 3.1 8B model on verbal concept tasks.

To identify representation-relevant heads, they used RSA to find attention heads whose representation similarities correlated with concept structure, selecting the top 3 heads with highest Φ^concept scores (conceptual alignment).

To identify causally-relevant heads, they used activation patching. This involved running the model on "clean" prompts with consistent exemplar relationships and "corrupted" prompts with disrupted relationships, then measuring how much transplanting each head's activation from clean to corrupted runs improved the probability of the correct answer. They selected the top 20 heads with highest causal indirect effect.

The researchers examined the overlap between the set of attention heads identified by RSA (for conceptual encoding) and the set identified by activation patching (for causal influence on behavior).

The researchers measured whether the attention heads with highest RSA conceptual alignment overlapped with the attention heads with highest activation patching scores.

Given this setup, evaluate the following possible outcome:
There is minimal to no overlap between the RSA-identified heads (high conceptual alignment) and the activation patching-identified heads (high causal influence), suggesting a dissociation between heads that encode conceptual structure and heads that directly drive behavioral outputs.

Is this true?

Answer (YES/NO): YES